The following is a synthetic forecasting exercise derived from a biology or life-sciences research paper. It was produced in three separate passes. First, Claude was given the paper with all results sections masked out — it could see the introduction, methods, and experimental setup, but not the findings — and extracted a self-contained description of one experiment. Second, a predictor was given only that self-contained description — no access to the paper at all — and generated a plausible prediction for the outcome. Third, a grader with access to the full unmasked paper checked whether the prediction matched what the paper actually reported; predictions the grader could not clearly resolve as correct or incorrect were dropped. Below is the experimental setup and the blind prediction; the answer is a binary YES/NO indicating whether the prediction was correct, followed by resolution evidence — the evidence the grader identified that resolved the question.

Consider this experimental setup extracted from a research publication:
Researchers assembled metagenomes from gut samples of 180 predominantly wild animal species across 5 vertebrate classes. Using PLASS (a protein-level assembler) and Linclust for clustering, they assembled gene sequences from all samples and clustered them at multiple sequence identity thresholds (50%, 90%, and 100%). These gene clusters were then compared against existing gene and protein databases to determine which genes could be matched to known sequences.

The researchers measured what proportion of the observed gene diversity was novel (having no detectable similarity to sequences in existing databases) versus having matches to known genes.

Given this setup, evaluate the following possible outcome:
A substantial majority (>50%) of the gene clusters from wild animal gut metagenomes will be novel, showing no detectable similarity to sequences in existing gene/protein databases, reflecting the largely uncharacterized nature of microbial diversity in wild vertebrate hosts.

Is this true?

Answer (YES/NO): YES